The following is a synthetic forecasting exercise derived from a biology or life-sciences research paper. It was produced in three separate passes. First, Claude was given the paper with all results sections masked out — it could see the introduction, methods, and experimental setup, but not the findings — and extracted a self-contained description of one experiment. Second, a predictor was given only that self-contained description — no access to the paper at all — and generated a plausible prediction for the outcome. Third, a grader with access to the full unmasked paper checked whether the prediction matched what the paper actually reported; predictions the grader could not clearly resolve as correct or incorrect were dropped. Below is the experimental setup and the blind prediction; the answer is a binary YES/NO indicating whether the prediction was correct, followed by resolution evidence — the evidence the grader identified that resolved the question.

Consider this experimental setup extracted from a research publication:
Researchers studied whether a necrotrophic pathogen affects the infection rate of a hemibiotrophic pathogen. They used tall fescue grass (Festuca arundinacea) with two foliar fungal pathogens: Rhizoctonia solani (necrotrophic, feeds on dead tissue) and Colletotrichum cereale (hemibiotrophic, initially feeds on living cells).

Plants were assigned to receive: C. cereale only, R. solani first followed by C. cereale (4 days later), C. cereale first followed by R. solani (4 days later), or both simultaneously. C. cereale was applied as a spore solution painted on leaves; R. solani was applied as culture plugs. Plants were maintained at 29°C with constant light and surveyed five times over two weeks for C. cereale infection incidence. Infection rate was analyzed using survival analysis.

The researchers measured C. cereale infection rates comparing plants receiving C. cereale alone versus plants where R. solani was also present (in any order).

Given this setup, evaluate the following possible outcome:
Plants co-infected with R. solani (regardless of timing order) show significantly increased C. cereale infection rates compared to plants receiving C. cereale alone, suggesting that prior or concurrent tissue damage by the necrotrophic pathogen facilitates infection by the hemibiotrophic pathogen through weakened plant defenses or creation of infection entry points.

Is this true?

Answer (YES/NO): NO